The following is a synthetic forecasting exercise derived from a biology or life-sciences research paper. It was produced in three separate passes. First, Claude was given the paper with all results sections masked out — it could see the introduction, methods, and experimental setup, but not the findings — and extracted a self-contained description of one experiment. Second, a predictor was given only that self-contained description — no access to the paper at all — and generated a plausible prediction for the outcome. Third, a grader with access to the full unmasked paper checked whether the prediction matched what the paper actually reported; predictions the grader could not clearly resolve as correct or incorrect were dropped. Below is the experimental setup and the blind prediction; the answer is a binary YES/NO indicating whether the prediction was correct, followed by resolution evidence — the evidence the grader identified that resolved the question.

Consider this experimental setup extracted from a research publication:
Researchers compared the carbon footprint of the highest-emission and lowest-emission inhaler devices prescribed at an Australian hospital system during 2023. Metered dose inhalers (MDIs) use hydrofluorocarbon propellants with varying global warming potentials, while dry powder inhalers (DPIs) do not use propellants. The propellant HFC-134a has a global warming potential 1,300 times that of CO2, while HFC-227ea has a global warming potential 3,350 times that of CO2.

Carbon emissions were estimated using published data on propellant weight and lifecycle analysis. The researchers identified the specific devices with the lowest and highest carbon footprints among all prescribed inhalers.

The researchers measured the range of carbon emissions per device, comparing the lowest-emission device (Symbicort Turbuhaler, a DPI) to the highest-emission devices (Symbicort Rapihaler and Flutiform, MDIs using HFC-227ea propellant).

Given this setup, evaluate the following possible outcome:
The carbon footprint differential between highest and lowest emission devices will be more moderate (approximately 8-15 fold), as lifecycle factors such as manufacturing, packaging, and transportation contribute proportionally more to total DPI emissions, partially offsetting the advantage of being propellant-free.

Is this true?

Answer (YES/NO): NO